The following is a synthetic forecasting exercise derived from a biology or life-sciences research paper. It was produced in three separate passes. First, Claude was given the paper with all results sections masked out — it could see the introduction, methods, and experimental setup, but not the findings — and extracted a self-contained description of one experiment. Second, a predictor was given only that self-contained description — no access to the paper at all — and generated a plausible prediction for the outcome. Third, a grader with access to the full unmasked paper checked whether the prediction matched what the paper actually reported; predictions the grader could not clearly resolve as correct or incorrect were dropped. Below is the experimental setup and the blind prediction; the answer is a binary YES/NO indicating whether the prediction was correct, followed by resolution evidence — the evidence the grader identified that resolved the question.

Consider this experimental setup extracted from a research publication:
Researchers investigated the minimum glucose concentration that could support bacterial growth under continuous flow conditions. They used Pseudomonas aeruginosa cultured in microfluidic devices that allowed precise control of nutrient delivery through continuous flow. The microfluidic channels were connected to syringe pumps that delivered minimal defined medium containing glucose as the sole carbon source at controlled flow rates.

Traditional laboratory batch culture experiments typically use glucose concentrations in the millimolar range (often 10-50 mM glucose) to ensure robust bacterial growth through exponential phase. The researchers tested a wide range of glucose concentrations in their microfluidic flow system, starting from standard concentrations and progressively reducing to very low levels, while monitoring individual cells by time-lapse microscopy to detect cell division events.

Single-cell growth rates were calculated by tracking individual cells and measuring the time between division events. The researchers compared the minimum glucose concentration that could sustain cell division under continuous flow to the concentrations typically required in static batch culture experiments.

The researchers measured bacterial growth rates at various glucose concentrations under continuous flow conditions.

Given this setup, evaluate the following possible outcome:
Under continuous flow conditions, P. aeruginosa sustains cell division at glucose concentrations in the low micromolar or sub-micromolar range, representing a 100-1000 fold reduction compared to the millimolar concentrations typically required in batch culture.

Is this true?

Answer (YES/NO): YES